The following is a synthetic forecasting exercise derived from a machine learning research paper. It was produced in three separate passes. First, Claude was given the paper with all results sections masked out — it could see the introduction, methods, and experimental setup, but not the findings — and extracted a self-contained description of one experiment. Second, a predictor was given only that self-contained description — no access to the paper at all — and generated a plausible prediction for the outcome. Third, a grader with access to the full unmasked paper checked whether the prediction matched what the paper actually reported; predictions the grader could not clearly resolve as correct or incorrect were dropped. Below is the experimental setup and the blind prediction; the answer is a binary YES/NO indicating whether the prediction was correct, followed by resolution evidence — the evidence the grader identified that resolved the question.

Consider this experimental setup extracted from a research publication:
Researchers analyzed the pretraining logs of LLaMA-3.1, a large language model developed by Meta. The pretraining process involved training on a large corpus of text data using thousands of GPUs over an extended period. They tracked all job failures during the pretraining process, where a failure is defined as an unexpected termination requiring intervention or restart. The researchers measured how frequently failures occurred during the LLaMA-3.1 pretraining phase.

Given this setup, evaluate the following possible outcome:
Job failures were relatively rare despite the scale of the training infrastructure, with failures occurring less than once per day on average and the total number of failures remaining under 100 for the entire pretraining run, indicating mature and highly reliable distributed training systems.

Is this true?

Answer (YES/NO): NO